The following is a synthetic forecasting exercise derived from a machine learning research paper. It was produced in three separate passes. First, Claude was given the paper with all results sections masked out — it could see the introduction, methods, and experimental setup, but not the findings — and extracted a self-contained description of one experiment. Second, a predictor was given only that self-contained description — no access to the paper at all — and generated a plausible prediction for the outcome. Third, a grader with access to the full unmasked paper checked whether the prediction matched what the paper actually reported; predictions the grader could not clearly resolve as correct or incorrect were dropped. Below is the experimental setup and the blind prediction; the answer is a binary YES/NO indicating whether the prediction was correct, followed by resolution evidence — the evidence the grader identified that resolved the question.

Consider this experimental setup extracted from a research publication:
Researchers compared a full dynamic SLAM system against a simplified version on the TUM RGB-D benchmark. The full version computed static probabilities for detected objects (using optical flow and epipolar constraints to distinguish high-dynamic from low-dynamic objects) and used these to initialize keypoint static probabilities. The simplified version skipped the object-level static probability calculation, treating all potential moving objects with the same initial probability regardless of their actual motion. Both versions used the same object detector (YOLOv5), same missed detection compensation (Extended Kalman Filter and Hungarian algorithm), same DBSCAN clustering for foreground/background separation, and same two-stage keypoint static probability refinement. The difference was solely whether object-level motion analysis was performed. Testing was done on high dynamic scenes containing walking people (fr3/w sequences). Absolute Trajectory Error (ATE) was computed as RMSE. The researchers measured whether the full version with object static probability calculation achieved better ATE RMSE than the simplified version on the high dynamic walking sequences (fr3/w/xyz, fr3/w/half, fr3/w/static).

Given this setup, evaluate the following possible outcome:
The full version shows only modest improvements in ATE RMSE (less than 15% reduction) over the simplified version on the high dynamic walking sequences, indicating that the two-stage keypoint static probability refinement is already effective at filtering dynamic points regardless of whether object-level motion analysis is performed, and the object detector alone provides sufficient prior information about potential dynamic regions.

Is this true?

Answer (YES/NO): YES